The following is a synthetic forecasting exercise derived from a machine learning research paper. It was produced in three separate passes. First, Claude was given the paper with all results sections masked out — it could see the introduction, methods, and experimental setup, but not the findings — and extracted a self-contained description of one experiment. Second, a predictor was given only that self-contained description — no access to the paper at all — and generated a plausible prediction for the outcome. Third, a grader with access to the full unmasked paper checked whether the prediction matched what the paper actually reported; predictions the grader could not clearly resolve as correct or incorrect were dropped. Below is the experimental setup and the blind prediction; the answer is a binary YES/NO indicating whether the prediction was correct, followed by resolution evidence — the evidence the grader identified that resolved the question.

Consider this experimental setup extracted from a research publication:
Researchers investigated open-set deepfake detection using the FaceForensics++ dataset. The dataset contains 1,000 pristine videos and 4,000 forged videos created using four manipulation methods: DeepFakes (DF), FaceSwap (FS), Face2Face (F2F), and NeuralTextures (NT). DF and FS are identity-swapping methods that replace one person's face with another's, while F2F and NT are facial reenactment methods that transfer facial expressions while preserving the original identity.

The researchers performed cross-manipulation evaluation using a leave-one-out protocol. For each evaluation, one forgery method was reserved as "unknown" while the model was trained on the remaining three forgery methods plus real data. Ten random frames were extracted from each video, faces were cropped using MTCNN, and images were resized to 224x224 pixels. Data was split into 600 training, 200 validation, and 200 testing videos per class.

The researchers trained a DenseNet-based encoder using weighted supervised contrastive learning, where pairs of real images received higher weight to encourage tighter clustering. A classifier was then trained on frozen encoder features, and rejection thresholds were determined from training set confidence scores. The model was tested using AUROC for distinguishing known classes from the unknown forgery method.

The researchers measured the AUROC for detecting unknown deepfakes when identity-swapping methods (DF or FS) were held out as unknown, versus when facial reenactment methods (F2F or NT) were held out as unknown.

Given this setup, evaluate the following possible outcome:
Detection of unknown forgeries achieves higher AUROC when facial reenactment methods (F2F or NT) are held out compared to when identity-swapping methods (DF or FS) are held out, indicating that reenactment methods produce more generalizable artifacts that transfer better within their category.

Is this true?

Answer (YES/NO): YES